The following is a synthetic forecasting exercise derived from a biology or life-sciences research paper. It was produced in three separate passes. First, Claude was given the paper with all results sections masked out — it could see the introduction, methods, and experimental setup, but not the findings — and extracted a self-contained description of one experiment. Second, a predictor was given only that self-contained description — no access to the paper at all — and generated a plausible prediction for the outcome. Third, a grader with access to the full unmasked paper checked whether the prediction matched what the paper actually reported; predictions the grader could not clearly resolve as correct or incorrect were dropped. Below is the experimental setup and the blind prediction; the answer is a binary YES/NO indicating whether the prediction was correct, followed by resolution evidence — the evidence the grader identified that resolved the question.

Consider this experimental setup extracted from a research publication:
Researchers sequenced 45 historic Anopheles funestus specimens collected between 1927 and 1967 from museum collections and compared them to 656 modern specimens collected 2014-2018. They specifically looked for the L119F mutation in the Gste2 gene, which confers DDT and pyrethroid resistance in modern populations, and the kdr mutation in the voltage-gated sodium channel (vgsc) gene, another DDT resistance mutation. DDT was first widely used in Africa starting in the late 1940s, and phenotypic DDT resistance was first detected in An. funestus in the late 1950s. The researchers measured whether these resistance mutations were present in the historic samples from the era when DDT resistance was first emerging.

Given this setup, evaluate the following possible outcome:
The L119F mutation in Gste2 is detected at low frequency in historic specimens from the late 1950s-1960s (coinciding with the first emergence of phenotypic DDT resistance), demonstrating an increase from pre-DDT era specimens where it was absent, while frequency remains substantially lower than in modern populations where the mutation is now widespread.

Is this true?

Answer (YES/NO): NO